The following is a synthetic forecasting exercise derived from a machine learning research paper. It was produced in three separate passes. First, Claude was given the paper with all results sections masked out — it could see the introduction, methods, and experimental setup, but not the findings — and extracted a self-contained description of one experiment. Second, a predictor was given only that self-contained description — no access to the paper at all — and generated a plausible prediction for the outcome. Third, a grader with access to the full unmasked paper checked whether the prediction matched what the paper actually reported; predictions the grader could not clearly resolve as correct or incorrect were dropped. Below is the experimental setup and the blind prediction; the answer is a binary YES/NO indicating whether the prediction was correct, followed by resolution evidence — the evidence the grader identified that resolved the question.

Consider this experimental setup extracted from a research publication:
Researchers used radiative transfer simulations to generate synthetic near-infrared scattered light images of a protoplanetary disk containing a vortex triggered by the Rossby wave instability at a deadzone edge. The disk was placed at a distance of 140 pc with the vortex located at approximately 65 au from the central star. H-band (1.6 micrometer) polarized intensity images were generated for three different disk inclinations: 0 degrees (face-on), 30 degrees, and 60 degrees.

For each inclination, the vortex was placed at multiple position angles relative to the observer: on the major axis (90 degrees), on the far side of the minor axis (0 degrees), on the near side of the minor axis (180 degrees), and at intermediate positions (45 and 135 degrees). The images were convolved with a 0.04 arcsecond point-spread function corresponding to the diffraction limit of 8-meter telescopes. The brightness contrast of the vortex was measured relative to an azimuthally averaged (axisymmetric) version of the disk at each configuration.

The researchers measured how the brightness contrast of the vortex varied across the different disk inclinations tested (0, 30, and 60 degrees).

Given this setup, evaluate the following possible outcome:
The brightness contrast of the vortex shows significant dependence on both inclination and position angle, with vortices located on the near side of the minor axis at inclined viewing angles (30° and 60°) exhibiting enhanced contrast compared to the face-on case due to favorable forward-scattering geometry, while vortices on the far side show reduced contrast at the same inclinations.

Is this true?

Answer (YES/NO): NO